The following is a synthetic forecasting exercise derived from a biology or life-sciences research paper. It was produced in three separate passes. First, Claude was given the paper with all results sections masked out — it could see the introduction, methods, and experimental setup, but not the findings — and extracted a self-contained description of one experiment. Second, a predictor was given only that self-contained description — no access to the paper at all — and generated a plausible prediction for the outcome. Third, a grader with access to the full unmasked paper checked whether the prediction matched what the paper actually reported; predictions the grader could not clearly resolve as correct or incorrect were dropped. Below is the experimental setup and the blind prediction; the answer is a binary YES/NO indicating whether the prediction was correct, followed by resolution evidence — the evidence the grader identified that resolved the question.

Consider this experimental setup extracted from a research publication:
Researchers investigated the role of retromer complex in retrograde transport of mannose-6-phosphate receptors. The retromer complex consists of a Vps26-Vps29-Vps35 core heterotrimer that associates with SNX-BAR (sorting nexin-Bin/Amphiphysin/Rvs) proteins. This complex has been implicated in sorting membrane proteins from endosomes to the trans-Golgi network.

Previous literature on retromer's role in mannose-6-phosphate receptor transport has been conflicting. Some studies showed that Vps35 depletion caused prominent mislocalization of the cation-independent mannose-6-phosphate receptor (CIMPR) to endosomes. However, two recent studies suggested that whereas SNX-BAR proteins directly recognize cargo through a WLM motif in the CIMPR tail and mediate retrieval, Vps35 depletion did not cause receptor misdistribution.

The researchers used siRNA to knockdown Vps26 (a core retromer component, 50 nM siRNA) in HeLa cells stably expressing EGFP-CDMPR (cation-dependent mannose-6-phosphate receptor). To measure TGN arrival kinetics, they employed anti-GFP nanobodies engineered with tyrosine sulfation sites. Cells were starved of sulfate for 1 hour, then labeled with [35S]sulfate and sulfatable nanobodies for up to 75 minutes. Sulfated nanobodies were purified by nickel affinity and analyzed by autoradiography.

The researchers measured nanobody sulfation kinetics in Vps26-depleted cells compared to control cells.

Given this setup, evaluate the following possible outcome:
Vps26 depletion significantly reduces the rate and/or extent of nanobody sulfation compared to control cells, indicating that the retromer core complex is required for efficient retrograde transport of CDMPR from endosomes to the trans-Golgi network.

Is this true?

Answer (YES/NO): YES